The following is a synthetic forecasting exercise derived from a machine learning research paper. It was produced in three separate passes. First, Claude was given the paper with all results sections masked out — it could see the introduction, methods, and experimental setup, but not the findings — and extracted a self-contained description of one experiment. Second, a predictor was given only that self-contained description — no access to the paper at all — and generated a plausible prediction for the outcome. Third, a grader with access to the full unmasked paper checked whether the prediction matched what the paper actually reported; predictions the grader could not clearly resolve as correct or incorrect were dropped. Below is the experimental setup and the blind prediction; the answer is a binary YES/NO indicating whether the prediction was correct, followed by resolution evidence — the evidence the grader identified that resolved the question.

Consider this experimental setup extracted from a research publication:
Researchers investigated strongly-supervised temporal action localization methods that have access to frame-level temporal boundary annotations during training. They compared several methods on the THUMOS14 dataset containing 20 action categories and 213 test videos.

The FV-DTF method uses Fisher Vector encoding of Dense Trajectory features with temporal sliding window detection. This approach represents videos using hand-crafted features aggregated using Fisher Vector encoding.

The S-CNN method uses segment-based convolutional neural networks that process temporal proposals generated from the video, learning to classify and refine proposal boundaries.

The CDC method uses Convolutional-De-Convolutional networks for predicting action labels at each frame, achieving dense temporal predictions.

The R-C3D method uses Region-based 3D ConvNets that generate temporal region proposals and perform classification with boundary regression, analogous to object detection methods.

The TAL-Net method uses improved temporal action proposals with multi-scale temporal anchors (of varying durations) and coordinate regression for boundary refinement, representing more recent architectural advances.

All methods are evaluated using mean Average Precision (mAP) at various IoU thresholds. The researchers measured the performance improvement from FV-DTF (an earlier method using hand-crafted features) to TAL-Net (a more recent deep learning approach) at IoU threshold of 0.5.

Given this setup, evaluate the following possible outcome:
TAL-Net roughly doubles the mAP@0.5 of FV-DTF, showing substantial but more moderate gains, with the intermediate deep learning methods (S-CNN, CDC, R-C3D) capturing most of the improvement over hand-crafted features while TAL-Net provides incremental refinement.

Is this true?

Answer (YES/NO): NO